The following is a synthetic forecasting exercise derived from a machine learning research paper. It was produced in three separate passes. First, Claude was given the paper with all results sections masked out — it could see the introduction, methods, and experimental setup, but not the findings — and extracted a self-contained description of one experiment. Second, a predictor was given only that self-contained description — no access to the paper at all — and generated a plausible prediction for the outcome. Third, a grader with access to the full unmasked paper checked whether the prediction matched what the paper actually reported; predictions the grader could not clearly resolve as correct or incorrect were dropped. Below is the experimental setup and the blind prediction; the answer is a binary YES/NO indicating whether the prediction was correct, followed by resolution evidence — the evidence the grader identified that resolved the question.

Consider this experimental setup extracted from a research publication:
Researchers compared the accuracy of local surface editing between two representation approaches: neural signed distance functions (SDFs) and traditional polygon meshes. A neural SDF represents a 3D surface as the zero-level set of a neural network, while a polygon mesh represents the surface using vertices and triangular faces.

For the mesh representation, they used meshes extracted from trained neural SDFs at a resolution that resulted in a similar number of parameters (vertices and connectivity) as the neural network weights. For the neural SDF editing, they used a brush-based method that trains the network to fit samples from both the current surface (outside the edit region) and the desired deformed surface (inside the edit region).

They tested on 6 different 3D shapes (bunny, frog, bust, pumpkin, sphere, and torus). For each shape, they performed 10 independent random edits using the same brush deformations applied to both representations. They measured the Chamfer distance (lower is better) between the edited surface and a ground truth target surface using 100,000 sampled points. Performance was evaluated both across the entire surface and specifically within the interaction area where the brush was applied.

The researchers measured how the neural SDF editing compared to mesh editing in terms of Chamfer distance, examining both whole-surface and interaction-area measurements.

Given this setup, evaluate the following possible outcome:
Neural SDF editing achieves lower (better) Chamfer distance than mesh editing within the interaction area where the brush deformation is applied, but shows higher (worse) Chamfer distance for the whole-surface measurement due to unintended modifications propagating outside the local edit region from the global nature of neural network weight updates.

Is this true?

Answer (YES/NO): NO